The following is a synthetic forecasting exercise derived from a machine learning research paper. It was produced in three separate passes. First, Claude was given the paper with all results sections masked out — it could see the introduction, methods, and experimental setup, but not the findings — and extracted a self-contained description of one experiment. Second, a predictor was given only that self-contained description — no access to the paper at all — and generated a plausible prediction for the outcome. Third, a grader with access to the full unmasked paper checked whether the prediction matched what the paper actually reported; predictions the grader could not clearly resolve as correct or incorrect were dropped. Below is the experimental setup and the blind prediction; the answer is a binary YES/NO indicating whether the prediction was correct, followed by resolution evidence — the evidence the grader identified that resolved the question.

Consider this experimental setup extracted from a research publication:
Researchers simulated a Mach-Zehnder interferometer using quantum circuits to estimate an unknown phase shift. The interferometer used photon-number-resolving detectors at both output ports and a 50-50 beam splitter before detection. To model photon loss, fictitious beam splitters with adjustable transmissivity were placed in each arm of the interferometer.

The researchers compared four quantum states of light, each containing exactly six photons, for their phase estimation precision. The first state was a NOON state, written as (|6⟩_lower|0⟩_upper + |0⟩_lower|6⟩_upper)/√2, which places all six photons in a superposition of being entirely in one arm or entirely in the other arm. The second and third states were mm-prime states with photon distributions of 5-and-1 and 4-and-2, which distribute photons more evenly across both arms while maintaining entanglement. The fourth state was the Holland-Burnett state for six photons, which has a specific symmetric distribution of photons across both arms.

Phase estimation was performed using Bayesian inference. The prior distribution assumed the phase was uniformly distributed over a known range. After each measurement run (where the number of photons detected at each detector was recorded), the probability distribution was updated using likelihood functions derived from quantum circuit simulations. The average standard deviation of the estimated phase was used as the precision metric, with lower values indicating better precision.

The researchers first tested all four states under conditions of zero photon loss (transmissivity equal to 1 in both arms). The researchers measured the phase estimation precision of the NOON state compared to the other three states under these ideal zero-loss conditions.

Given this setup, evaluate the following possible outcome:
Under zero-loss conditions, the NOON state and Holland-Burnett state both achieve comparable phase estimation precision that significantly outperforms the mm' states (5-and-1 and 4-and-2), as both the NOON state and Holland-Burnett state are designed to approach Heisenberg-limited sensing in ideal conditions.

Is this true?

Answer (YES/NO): NO